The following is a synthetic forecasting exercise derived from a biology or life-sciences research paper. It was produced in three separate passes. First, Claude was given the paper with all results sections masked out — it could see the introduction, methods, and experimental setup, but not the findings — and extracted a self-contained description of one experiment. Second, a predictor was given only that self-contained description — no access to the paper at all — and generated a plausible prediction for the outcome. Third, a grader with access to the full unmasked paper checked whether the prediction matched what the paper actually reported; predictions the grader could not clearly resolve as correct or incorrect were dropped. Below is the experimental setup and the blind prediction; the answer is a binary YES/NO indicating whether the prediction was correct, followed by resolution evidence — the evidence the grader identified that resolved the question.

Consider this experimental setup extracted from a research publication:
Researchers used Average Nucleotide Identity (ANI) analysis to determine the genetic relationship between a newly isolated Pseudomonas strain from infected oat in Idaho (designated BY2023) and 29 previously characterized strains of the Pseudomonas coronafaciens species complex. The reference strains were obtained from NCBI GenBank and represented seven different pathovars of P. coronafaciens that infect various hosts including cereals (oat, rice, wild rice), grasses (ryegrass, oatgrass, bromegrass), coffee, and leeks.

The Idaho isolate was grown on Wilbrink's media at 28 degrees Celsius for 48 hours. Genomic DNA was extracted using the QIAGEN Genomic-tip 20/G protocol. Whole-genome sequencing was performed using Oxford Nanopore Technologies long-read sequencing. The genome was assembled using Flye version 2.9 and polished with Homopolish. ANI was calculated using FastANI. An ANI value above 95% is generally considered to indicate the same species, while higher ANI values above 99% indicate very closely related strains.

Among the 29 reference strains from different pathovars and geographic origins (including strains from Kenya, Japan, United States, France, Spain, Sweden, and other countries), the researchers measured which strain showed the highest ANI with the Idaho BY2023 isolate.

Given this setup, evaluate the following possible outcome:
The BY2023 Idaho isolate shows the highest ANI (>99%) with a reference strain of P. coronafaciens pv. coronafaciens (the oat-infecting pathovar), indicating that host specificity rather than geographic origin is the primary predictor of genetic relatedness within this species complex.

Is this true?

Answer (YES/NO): YES